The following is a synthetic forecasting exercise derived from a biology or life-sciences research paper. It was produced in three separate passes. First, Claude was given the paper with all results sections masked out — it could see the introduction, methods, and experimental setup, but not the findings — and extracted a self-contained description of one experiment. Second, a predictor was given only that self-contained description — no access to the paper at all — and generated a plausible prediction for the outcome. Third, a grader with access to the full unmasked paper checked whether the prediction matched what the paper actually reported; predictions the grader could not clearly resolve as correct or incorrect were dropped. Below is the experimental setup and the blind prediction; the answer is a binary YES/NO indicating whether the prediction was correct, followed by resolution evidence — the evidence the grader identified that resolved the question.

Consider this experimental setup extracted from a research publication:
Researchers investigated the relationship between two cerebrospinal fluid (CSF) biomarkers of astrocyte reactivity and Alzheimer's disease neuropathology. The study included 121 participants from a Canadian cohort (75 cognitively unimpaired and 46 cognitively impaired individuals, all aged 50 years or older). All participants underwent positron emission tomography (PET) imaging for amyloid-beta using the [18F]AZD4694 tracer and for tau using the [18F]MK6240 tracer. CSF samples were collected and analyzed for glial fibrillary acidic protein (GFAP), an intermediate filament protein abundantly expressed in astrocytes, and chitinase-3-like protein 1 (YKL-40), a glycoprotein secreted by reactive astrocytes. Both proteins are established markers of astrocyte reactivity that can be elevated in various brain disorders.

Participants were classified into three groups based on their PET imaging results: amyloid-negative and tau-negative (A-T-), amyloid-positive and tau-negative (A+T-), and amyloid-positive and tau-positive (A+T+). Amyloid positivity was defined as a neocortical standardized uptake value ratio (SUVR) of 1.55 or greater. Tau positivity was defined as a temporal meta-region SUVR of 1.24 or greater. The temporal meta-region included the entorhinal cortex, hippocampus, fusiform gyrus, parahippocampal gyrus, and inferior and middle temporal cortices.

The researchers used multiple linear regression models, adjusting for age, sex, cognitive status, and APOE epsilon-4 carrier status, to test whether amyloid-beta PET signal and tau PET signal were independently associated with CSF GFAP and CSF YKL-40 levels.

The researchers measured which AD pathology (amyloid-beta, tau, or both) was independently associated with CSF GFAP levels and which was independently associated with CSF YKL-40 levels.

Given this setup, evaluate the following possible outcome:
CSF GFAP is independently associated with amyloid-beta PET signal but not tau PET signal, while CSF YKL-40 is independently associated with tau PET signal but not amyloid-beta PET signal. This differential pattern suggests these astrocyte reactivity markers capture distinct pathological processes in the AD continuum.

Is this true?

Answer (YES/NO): YES